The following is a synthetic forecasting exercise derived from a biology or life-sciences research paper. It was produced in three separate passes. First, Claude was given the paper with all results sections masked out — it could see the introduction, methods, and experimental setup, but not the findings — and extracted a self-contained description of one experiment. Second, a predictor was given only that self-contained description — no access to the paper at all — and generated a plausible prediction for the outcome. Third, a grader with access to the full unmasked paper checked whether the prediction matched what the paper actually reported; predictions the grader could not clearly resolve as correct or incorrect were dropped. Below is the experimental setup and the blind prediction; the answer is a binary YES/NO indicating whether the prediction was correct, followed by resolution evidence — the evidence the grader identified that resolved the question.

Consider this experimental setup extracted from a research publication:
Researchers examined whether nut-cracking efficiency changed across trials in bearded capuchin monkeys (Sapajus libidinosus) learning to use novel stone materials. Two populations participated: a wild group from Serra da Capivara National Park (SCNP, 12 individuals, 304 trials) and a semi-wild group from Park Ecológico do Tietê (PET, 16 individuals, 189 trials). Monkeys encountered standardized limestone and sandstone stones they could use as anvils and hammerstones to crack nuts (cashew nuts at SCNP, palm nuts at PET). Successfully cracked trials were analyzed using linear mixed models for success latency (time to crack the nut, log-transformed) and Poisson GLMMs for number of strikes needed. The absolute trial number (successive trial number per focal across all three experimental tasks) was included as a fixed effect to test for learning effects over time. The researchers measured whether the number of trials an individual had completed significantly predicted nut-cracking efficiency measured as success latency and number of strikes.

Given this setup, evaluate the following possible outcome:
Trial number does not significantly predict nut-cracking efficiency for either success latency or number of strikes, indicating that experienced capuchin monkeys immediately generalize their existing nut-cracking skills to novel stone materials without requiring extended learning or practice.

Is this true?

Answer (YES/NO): YES